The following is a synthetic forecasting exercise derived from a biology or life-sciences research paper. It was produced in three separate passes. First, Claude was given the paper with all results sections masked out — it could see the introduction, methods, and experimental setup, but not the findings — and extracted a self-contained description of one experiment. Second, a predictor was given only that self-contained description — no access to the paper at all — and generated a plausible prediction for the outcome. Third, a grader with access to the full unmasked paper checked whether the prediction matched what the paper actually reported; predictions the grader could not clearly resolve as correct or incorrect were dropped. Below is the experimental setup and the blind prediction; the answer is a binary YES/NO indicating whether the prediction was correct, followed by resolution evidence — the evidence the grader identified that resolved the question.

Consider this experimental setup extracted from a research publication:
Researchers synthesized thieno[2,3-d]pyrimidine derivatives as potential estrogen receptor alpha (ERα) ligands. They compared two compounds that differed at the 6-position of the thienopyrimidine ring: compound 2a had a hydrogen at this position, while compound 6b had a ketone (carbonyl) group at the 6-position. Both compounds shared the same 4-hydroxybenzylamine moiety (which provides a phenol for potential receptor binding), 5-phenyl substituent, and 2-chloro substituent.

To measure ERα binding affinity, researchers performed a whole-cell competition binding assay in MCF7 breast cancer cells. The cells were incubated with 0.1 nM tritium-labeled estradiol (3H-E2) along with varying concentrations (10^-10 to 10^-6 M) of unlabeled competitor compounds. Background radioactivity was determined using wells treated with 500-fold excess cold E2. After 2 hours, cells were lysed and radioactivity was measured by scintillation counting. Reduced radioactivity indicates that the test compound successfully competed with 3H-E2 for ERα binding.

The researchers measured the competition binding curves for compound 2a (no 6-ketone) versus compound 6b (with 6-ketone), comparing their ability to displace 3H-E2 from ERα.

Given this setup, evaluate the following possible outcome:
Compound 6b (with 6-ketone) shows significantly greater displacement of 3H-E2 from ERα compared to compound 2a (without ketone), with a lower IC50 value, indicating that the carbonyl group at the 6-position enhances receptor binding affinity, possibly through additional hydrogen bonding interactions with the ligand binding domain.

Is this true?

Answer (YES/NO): NO